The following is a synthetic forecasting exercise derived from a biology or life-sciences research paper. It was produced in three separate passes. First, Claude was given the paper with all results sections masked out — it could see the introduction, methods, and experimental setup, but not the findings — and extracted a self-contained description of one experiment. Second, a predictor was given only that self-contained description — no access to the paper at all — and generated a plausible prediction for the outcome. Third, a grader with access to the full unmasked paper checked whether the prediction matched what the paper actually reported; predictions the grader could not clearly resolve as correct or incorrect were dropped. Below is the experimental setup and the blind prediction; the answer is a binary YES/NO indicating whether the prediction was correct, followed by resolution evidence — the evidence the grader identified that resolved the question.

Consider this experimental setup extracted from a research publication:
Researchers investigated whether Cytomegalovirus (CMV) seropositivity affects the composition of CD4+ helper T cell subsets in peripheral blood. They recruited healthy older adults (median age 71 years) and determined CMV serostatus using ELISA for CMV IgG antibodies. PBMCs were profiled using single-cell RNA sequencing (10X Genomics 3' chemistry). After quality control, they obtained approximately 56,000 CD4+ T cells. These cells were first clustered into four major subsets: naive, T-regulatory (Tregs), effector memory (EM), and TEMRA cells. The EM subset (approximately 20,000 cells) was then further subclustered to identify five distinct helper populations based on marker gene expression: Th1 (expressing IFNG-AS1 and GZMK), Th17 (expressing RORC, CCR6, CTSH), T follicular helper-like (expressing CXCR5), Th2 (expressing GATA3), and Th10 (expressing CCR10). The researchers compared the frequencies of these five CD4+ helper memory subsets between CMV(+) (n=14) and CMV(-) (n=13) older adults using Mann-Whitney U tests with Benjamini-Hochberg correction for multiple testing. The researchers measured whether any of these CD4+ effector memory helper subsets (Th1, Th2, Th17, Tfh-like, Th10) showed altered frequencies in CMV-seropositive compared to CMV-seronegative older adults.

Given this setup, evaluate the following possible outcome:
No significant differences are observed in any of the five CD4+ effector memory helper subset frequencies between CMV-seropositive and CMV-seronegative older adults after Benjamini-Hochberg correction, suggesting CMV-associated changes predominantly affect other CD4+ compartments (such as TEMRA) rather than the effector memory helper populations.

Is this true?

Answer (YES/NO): YES